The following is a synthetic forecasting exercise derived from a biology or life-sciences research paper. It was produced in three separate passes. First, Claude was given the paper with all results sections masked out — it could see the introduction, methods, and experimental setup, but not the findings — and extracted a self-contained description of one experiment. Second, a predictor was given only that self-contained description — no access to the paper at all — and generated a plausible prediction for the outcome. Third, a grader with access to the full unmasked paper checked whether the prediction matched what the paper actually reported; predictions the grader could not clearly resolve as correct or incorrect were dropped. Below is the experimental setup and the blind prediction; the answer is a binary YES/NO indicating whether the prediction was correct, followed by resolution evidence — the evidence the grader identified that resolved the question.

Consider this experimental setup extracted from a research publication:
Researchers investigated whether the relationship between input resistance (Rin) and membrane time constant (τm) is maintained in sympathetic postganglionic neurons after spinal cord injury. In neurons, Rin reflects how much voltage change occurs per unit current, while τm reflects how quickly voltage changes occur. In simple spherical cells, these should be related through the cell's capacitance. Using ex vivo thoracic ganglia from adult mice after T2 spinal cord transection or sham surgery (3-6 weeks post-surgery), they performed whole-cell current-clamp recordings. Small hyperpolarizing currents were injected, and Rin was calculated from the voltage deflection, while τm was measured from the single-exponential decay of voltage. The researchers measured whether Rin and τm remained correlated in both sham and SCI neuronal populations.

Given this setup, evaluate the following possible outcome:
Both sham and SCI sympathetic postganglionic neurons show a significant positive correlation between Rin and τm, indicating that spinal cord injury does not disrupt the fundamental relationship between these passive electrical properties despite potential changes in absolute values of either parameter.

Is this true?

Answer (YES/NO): YES